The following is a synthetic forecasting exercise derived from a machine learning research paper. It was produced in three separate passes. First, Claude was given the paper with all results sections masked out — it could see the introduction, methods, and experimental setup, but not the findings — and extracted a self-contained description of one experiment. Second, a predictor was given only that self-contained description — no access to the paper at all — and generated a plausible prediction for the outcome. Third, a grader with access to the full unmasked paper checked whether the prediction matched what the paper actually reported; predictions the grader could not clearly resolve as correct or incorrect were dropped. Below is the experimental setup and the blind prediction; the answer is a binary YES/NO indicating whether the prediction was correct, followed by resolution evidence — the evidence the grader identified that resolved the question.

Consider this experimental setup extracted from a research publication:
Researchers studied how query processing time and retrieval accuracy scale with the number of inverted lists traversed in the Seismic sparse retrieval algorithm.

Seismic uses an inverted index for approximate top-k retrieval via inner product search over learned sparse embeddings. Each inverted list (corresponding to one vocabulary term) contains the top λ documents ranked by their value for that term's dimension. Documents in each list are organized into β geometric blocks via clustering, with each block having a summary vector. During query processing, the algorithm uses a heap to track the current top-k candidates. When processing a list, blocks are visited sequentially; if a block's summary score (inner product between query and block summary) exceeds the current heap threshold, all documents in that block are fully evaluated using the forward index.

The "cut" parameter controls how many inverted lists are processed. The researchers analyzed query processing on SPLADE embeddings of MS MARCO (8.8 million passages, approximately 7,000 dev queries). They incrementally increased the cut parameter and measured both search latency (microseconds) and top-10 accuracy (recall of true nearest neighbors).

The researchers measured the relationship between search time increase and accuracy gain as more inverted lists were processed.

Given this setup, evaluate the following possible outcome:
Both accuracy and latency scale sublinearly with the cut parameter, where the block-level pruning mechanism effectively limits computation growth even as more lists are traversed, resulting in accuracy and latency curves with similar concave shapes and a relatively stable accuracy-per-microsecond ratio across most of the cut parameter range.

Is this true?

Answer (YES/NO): NO